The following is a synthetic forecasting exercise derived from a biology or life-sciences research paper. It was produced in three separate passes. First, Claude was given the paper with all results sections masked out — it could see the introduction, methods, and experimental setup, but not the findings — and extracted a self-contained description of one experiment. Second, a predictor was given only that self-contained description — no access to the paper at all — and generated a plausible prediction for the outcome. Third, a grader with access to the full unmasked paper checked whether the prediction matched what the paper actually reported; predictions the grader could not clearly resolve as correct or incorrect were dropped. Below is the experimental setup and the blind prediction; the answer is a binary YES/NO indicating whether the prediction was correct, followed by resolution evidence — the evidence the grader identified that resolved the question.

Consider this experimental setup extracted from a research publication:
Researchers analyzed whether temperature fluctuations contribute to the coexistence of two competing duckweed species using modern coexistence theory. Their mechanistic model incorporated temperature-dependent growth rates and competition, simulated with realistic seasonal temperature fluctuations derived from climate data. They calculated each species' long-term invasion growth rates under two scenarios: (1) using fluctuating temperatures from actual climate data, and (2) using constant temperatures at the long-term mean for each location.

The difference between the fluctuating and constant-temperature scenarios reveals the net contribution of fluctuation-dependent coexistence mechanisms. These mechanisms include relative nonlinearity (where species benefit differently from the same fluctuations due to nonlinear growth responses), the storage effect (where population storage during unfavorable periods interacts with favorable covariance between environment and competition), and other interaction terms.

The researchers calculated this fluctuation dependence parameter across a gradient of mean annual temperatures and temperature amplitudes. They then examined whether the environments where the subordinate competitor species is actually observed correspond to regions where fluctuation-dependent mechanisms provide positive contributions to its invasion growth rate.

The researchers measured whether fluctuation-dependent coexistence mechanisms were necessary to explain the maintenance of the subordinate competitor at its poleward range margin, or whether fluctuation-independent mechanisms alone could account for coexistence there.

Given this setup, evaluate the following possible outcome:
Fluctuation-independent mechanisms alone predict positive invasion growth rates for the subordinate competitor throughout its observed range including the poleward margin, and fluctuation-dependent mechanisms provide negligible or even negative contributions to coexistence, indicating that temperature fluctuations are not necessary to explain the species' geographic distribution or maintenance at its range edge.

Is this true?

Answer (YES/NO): NO